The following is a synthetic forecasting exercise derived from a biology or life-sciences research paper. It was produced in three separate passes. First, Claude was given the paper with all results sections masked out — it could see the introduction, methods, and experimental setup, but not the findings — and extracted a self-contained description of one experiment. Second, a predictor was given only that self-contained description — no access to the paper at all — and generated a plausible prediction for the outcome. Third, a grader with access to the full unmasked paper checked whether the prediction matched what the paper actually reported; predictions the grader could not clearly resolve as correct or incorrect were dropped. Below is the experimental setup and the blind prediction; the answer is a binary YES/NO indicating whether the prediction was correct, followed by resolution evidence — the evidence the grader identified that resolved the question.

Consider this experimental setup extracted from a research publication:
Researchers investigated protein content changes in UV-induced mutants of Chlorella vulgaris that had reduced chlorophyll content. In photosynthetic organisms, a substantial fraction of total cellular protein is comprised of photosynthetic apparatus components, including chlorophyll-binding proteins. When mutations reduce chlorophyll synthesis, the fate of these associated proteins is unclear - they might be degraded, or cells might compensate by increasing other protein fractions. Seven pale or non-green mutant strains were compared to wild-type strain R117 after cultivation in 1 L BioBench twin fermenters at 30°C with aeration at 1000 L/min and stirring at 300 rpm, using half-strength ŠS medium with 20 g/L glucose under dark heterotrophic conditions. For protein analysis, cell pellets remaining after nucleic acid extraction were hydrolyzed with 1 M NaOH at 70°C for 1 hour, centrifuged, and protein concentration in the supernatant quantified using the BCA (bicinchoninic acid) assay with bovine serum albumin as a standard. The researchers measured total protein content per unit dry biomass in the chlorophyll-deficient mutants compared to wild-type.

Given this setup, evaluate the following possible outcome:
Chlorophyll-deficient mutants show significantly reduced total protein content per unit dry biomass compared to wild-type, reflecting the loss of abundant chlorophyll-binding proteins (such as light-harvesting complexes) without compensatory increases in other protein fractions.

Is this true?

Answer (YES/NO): NO